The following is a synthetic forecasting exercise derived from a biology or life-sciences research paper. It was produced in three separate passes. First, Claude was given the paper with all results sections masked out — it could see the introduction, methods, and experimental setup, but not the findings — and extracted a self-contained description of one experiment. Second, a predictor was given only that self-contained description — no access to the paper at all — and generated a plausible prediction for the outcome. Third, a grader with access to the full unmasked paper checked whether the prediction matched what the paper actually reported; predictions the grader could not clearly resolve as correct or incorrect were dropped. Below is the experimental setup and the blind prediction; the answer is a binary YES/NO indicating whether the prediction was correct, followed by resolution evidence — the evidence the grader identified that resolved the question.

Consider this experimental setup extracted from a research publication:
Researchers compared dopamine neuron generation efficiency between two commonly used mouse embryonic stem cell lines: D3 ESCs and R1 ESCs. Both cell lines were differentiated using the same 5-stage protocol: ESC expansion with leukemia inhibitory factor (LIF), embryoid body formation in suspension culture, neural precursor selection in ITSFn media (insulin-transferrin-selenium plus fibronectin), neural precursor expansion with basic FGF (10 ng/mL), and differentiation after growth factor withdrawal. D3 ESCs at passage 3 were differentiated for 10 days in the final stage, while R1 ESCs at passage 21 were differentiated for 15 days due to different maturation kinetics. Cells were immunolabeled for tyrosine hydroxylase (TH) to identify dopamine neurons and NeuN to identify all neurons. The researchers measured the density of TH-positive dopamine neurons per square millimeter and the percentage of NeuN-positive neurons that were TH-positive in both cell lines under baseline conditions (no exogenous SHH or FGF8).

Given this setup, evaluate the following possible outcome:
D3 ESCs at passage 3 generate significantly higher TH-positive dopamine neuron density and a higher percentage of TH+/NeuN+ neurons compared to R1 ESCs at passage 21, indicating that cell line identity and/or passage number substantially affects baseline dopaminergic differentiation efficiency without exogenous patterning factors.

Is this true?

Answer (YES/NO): NO